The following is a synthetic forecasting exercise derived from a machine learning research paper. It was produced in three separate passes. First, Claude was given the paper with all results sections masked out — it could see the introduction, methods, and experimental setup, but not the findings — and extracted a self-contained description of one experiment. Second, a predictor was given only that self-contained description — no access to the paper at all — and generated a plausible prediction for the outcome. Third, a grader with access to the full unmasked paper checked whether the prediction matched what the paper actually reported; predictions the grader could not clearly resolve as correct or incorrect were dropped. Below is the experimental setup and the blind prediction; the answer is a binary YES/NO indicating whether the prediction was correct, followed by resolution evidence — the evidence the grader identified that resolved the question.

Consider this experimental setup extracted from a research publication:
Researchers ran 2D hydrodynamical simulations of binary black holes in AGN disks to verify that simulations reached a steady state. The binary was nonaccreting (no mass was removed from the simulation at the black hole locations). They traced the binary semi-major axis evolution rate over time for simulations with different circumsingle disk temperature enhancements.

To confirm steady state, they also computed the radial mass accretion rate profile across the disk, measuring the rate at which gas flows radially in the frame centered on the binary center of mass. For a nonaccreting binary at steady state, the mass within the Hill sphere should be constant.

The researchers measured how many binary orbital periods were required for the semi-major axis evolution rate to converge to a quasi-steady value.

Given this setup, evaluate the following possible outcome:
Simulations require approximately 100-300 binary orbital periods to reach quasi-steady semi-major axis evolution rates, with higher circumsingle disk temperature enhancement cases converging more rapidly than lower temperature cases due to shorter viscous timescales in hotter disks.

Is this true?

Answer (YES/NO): NO